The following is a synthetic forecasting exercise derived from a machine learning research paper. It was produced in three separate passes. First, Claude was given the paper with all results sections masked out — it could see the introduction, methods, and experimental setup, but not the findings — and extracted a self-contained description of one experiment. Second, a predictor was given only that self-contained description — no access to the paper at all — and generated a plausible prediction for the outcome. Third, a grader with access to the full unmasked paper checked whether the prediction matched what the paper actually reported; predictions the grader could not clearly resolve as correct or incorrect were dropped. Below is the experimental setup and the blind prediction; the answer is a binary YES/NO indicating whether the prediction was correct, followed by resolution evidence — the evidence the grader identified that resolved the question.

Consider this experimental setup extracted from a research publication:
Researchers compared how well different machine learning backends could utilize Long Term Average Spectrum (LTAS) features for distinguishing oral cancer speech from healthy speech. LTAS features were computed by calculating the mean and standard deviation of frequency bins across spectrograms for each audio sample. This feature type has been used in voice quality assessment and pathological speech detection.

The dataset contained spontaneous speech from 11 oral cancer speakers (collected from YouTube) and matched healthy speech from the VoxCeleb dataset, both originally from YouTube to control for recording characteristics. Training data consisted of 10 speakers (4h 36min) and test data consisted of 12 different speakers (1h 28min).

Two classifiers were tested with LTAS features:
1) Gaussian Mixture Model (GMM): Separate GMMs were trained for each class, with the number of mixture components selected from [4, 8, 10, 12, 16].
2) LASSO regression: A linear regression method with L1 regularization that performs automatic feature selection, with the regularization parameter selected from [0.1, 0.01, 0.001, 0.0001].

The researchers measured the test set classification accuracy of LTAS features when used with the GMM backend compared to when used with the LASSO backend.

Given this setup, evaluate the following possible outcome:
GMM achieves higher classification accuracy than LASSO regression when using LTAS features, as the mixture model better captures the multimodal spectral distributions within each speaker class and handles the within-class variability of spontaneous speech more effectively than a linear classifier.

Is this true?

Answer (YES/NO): NO